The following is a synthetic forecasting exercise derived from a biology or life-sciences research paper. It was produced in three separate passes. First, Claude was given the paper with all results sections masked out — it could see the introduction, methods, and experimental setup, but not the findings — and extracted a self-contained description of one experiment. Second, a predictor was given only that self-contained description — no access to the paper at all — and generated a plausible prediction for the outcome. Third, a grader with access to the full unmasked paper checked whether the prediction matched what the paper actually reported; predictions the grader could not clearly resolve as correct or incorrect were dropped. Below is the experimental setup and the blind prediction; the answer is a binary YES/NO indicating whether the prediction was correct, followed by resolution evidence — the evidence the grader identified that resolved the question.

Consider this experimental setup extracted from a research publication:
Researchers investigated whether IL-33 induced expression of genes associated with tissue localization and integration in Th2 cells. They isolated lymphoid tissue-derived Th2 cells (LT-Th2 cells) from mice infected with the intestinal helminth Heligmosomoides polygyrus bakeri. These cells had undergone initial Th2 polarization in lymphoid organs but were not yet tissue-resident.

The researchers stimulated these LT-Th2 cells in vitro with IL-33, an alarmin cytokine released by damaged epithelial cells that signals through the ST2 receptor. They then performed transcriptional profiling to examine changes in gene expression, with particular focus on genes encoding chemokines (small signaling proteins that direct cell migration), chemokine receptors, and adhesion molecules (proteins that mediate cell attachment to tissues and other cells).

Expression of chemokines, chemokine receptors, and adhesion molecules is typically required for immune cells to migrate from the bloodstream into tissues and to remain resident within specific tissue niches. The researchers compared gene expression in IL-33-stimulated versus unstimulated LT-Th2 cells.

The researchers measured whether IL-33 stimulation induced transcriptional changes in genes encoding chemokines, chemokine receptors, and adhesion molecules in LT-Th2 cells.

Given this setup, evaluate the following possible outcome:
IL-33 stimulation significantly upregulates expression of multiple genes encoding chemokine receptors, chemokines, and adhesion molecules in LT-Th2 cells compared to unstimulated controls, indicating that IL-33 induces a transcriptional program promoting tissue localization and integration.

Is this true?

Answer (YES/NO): YES